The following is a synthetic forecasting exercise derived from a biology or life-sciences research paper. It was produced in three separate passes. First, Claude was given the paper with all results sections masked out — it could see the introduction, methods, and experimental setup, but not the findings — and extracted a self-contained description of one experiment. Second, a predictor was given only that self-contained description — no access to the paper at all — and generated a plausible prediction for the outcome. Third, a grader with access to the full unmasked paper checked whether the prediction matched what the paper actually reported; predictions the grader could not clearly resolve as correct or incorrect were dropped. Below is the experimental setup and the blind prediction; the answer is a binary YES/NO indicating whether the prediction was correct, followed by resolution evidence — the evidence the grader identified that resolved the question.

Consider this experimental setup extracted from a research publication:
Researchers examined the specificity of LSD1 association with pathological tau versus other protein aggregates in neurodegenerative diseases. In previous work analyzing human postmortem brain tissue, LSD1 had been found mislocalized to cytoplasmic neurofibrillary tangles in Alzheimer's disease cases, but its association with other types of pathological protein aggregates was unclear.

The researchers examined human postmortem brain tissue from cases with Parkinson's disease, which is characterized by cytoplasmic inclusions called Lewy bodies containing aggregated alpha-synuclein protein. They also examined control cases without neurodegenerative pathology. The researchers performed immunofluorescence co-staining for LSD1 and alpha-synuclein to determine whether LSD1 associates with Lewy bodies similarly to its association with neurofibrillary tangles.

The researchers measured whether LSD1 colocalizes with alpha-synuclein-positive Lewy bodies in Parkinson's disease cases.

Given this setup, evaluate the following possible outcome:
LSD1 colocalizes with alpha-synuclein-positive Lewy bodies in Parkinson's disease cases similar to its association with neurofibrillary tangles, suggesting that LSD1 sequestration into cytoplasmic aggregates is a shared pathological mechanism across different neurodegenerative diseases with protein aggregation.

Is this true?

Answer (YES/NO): NO